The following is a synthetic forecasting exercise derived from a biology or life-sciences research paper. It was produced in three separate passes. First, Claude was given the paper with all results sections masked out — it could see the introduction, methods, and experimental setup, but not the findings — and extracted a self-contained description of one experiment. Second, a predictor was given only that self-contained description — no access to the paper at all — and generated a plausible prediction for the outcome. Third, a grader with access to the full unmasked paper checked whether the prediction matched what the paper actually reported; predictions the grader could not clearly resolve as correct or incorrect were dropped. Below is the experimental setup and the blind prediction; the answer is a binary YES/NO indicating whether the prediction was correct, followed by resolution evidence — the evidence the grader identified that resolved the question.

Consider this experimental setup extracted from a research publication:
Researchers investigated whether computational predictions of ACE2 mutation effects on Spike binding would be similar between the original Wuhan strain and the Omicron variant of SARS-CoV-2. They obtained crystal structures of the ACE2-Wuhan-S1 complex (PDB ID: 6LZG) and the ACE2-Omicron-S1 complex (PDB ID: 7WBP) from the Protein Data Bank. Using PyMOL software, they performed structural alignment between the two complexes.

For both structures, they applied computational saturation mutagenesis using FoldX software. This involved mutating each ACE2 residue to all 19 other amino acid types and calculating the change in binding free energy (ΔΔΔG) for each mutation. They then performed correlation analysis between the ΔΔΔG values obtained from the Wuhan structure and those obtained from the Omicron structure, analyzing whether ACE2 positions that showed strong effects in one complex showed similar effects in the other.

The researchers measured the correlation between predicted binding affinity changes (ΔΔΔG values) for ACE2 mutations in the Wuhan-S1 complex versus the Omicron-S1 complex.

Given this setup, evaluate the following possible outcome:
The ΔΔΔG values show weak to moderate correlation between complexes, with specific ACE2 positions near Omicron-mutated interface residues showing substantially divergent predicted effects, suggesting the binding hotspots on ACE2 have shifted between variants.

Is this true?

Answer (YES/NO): NO